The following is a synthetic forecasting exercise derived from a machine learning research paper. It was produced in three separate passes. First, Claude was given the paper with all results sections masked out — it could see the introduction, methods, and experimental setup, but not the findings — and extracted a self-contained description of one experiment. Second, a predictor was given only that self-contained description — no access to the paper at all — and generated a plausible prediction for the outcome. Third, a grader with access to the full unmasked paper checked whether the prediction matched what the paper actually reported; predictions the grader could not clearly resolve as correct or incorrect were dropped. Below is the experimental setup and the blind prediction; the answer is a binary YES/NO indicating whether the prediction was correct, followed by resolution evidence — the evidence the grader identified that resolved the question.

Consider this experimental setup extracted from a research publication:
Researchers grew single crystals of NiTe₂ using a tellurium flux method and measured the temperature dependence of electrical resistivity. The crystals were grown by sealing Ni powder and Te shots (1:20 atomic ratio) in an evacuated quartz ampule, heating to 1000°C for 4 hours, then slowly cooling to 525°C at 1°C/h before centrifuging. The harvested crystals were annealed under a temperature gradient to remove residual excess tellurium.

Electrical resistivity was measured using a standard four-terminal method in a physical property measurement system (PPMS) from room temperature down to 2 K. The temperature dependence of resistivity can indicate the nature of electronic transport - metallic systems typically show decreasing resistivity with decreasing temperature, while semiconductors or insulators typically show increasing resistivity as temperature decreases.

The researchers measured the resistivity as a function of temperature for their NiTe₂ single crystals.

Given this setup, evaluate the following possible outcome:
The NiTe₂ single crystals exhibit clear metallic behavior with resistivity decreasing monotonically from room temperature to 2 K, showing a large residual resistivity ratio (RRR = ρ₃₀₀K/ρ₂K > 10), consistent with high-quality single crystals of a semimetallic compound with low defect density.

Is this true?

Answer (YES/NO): YES